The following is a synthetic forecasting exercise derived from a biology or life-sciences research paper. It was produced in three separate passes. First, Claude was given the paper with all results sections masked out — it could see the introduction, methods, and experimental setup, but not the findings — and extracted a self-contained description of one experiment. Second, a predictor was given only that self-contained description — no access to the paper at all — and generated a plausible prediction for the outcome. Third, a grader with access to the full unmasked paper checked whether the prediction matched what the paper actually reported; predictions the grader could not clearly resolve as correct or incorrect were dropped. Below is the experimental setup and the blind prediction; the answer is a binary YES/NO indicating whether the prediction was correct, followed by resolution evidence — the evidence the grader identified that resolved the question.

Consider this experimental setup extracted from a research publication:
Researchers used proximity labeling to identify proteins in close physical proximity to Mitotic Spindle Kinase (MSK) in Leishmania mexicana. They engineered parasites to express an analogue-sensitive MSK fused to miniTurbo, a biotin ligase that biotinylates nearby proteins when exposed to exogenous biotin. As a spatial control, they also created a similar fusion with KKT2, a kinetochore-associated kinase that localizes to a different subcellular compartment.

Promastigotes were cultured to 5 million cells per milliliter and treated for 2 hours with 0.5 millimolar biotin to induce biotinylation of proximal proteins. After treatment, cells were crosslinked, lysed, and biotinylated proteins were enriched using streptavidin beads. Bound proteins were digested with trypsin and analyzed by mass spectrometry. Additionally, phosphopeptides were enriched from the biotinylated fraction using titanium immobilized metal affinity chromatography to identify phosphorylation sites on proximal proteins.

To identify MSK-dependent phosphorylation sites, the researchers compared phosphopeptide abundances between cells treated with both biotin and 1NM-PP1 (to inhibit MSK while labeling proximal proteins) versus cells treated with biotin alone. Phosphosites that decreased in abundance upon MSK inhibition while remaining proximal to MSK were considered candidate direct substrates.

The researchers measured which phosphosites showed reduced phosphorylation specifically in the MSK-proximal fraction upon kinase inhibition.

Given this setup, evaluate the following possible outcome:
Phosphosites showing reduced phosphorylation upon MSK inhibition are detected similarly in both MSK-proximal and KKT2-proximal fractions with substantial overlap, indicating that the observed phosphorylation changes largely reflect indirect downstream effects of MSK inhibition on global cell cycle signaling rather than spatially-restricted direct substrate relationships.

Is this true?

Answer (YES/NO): NO